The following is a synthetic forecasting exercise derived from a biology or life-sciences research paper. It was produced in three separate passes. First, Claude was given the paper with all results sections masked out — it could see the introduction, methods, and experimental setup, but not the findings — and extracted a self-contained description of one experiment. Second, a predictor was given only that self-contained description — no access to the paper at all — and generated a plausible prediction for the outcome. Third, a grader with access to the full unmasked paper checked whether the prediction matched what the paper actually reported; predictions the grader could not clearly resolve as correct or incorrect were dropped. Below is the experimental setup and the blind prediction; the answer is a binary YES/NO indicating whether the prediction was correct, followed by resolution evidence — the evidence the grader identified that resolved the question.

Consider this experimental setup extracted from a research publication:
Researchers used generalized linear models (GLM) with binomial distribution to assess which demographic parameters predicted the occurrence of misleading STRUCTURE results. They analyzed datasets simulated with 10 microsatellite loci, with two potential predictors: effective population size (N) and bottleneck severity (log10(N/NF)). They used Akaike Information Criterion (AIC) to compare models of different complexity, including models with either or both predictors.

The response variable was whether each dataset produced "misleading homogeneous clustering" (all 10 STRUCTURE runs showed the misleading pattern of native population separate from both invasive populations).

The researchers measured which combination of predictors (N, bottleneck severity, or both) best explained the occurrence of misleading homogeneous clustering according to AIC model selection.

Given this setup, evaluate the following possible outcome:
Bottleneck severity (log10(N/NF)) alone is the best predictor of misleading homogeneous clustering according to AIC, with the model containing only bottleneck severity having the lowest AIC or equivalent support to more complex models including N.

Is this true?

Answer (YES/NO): NO